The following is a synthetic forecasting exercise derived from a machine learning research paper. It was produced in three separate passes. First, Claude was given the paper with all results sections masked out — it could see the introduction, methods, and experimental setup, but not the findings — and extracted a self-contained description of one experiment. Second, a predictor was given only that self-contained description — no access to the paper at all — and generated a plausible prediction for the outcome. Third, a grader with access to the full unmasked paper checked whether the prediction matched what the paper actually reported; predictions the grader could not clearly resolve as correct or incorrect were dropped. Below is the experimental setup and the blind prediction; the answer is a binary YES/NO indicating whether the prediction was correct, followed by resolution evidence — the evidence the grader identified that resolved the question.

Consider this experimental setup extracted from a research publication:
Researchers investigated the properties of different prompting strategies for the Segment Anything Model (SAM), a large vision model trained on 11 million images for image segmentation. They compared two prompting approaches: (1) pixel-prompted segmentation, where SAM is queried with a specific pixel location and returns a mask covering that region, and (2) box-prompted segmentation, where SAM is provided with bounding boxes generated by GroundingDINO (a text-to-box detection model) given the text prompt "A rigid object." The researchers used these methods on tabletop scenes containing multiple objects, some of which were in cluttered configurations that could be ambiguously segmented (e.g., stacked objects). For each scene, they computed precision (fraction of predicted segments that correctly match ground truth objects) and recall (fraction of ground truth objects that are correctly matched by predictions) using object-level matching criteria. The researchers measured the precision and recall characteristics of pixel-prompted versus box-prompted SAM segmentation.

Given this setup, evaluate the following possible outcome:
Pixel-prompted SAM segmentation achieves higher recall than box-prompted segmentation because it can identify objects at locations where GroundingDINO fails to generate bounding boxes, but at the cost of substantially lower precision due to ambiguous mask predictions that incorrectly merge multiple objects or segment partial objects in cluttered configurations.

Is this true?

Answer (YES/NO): YES